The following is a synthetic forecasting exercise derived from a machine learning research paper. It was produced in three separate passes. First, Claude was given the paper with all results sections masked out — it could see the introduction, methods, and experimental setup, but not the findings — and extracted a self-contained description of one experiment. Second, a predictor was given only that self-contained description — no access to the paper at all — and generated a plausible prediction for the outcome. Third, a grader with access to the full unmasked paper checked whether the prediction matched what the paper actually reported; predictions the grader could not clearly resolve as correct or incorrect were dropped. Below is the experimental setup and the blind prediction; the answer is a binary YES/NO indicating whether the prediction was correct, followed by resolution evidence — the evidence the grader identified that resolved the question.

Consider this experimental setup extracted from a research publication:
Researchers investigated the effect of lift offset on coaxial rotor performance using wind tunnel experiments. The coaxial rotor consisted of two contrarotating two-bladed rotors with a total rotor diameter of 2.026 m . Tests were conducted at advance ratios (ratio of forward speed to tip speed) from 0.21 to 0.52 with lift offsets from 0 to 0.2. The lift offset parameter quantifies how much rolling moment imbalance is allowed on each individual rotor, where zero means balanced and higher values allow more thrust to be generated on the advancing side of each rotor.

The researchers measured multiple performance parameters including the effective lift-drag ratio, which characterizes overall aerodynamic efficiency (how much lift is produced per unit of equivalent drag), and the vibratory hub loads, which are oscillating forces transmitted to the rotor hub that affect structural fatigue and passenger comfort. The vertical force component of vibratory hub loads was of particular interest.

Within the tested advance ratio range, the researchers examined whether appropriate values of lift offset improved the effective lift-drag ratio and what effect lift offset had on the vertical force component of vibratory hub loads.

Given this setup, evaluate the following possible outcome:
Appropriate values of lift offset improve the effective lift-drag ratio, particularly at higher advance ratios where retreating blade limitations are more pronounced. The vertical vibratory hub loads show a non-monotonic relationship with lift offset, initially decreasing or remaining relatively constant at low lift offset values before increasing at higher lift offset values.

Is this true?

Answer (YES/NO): NO